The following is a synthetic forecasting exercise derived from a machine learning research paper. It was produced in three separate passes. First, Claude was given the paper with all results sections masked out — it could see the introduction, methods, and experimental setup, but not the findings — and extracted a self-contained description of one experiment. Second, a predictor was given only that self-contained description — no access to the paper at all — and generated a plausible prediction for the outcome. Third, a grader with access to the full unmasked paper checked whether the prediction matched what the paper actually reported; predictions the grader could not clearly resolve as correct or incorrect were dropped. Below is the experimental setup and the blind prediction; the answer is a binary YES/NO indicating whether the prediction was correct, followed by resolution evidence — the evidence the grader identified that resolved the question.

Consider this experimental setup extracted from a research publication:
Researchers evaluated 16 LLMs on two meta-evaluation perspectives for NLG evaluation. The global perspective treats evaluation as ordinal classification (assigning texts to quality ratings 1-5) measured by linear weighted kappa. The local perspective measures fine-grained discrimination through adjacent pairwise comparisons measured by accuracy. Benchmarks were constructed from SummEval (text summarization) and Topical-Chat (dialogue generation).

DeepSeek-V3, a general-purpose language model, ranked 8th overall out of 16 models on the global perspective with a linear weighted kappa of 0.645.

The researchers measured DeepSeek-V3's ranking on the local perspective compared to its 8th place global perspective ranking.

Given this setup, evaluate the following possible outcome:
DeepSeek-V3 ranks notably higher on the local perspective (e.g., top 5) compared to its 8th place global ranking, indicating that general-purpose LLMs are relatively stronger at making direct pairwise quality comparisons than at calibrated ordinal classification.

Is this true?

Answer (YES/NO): YES